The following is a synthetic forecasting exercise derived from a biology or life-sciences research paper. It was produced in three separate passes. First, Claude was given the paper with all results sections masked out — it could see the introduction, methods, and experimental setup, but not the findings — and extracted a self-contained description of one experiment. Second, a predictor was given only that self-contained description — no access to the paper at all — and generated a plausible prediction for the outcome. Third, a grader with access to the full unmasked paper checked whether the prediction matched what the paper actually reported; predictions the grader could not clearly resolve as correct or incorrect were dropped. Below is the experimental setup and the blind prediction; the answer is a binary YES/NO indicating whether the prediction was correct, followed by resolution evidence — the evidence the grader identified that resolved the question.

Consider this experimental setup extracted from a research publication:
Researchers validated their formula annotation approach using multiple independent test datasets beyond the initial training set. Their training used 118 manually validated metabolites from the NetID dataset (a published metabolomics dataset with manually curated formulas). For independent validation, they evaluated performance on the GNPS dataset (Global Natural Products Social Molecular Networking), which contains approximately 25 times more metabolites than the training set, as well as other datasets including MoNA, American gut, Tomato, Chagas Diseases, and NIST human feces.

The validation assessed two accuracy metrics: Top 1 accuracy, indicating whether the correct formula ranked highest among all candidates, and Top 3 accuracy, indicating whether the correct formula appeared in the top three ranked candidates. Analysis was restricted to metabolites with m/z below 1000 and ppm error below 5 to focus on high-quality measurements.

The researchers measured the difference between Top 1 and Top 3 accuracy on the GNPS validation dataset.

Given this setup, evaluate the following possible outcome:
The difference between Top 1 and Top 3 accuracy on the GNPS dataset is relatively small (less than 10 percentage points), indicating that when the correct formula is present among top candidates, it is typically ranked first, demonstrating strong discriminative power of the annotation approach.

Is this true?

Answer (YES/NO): NO